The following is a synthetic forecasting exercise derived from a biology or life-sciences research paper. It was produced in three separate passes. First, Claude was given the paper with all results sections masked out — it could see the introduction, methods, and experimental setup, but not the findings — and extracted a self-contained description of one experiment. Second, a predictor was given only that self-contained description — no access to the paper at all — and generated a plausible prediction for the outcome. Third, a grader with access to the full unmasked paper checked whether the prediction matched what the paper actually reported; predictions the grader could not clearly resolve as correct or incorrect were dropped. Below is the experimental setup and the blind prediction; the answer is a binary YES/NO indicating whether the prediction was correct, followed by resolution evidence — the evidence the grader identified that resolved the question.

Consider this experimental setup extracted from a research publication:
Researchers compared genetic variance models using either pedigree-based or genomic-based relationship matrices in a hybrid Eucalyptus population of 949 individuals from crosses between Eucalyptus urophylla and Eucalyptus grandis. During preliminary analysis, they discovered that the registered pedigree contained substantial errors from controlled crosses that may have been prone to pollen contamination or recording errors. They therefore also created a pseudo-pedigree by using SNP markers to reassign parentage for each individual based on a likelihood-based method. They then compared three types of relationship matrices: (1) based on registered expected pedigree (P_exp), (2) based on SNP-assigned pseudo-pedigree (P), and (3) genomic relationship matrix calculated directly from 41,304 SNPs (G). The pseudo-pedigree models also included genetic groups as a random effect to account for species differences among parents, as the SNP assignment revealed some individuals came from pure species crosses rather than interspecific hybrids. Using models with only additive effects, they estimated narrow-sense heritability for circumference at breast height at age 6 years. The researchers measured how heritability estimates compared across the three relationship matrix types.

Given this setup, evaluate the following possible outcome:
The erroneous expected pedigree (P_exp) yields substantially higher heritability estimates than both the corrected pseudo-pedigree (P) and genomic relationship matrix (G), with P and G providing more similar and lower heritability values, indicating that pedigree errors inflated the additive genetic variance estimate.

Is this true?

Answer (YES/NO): NO